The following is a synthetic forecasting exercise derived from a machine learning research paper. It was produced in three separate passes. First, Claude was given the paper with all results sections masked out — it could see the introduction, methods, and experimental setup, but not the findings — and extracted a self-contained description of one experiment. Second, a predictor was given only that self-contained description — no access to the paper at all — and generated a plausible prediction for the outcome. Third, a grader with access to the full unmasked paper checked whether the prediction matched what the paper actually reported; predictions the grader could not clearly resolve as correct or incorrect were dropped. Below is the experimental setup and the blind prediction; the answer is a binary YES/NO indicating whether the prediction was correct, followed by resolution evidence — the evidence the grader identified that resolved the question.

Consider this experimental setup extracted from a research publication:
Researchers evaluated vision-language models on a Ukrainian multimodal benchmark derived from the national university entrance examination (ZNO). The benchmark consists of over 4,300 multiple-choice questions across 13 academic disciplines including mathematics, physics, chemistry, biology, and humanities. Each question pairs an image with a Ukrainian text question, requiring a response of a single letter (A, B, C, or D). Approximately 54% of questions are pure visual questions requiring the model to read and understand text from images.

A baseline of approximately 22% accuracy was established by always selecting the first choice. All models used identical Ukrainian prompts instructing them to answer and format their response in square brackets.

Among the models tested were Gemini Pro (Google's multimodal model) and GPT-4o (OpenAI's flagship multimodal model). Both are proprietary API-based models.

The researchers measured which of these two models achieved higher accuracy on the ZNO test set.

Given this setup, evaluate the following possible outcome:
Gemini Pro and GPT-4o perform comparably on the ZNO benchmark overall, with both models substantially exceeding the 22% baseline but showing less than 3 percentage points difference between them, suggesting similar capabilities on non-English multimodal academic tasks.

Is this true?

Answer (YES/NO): NO